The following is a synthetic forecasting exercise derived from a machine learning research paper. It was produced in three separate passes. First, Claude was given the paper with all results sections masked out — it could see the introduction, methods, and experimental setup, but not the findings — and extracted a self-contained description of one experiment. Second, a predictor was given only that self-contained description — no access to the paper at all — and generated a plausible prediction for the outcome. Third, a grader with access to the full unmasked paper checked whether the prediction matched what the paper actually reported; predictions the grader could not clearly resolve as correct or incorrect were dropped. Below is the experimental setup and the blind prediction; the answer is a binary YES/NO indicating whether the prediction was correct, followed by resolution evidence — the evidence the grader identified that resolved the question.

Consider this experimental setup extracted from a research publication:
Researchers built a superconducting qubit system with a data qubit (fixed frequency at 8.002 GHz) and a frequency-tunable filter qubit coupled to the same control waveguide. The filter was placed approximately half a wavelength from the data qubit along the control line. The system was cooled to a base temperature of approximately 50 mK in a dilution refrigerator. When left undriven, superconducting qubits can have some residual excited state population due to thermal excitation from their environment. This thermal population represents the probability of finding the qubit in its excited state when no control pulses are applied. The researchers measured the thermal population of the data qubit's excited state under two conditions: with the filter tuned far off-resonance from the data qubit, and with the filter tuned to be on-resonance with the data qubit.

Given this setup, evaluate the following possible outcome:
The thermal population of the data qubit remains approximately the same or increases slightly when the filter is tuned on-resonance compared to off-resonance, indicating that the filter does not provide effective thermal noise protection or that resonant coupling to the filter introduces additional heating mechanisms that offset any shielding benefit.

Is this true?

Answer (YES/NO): NO